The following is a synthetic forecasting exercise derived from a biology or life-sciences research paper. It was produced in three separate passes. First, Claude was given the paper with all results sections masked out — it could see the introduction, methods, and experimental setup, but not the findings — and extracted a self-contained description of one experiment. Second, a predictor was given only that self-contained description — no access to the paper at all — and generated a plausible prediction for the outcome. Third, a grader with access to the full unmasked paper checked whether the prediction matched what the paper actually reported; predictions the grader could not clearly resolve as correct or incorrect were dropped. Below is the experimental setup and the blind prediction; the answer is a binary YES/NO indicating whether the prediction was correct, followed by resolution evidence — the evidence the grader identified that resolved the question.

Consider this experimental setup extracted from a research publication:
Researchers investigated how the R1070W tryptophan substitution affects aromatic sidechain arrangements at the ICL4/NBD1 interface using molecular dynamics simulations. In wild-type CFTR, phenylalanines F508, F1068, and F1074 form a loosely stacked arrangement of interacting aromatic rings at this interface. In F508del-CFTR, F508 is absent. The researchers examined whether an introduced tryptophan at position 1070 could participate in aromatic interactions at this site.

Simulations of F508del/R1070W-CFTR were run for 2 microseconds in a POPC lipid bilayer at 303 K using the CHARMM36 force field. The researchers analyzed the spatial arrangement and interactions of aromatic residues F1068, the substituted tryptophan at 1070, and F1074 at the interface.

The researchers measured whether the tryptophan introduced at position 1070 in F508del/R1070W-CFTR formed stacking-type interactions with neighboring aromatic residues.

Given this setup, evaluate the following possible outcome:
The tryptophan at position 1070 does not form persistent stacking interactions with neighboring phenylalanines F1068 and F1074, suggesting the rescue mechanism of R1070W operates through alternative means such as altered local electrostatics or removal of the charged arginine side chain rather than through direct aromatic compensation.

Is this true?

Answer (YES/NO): NO